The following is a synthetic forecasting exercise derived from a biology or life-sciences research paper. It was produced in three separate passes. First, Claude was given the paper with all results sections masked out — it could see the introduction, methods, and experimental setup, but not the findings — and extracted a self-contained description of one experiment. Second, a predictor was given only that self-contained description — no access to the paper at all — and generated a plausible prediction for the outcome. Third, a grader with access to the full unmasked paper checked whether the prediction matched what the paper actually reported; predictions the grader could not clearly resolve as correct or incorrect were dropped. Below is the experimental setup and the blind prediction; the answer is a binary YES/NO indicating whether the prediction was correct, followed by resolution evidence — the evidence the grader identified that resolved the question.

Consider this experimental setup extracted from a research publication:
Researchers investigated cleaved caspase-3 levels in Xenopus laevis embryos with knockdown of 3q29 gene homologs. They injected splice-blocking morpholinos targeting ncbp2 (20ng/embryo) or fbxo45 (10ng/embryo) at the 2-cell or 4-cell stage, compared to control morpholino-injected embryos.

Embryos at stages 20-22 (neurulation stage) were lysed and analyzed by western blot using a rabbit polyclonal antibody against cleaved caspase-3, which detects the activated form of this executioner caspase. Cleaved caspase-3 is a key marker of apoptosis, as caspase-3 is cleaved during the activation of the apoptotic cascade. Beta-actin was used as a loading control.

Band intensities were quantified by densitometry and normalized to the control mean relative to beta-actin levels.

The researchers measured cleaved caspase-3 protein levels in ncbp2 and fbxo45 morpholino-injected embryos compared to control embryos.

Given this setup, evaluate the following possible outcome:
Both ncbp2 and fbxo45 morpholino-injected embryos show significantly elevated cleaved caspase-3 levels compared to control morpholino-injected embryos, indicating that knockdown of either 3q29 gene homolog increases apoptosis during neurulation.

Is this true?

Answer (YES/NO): YES